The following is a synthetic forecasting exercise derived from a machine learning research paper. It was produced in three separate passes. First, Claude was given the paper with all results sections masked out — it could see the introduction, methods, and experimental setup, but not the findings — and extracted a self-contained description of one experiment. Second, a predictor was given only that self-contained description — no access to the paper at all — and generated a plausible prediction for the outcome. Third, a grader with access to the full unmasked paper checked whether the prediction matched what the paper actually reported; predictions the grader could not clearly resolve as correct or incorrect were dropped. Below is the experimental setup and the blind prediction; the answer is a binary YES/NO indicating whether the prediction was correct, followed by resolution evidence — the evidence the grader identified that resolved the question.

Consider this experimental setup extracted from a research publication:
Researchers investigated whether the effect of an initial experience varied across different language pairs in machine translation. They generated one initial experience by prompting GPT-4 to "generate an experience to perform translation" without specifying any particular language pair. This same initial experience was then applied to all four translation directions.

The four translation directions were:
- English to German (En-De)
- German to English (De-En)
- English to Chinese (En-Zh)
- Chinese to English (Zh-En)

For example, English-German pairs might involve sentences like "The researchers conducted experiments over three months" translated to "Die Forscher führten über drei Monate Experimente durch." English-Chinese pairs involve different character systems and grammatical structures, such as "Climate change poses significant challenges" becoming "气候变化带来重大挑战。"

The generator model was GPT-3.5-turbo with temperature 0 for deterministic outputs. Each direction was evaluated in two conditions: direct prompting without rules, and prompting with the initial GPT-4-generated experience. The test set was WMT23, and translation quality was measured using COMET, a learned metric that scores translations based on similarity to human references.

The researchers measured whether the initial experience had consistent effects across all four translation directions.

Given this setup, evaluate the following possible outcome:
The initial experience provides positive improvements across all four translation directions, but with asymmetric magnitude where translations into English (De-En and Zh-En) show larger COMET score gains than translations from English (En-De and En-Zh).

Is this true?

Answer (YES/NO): NO